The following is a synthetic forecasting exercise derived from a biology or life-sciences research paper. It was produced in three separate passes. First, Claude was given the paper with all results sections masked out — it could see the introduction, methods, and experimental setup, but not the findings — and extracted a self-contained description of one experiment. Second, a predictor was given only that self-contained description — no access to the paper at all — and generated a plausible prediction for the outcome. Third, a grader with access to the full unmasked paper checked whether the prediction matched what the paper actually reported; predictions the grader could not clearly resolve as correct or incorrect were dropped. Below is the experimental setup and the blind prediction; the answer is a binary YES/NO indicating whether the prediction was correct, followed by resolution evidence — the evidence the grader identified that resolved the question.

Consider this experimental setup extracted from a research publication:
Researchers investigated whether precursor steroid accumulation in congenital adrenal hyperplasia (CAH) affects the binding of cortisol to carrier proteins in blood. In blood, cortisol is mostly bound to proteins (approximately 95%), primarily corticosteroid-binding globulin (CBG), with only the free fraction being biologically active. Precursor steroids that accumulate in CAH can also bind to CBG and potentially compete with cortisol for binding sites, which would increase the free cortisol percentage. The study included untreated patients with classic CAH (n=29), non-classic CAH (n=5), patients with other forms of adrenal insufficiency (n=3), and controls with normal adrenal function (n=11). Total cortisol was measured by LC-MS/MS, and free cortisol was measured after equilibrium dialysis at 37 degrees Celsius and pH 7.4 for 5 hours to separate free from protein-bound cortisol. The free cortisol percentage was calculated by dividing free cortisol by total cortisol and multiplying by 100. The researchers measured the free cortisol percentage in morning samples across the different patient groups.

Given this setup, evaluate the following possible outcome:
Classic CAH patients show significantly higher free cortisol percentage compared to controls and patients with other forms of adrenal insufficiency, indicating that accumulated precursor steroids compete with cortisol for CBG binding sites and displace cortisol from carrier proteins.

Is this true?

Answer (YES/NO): YES